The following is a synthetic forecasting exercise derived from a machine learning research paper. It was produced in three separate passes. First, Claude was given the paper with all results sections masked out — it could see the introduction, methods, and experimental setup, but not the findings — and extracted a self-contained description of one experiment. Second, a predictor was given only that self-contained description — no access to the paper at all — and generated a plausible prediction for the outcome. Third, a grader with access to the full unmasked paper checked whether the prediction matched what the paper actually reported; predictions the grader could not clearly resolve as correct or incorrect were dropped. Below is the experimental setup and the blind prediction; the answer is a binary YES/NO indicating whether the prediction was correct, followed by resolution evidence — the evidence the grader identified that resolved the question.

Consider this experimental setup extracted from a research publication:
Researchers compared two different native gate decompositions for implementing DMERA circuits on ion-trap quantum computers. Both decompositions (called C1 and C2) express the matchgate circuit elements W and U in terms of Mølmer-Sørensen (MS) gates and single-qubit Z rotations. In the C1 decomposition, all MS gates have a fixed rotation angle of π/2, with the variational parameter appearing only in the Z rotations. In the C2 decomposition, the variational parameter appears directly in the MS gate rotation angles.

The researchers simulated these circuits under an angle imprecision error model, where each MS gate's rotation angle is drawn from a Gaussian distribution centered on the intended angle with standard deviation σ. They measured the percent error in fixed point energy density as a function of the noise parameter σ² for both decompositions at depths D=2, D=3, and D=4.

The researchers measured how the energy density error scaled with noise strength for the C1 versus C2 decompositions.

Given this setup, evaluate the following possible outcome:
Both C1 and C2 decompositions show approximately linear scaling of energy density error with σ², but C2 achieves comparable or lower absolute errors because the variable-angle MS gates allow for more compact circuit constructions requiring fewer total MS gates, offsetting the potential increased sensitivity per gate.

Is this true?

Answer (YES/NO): NO